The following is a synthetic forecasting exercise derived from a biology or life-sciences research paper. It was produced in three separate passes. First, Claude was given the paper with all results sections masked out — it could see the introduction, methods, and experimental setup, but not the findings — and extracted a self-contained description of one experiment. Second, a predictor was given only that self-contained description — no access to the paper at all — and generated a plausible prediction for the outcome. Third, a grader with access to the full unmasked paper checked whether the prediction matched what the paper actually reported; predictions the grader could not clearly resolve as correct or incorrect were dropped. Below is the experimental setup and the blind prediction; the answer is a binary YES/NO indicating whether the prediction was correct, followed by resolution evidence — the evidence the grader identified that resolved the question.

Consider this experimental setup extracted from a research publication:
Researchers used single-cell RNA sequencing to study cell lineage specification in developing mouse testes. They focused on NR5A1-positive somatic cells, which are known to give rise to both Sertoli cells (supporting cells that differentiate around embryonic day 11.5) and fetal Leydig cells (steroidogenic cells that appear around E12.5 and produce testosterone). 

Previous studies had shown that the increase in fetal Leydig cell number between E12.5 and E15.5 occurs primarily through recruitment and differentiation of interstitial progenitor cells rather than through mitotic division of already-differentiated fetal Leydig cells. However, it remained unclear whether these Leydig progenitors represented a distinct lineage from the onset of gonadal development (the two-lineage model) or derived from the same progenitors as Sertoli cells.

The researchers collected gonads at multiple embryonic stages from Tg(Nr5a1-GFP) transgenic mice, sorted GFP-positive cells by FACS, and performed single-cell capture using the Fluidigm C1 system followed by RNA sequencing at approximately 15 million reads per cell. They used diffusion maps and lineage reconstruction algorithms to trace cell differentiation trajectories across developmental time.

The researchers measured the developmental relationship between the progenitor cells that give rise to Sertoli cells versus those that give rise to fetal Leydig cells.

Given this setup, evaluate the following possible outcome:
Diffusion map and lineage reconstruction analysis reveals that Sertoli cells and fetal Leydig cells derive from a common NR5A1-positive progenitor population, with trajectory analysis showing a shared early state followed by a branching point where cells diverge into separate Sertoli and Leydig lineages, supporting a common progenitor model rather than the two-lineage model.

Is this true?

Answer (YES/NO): YES